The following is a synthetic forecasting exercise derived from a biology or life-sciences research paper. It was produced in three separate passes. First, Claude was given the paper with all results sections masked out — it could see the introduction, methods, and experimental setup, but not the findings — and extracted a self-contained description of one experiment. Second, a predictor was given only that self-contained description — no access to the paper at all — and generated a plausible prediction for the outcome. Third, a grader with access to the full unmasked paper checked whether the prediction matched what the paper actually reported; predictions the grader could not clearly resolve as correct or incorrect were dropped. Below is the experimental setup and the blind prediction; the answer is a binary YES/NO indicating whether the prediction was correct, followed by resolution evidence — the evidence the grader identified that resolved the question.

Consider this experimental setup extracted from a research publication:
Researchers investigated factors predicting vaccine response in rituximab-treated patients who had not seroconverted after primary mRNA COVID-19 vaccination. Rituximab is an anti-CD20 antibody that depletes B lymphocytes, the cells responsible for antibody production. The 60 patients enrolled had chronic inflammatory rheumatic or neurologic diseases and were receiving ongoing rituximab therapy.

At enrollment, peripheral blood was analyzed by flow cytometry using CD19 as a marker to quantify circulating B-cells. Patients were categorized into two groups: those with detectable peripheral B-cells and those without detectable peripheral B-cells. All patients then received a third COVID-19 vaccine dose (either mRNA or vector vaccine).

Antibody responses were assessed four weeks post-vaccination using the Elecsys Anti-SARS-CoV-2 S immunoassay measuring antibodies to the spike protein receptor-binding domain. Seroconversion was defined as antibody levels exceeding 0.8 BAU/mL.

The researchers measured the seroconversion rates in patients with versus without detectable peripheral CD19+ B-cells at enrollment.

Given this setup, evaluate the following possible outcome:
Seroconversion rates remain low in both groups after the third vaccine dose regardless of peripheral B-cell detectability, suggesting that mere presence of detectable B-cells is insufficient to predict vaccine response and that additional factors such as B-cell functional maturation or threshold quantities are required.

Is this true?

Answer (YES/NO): NO